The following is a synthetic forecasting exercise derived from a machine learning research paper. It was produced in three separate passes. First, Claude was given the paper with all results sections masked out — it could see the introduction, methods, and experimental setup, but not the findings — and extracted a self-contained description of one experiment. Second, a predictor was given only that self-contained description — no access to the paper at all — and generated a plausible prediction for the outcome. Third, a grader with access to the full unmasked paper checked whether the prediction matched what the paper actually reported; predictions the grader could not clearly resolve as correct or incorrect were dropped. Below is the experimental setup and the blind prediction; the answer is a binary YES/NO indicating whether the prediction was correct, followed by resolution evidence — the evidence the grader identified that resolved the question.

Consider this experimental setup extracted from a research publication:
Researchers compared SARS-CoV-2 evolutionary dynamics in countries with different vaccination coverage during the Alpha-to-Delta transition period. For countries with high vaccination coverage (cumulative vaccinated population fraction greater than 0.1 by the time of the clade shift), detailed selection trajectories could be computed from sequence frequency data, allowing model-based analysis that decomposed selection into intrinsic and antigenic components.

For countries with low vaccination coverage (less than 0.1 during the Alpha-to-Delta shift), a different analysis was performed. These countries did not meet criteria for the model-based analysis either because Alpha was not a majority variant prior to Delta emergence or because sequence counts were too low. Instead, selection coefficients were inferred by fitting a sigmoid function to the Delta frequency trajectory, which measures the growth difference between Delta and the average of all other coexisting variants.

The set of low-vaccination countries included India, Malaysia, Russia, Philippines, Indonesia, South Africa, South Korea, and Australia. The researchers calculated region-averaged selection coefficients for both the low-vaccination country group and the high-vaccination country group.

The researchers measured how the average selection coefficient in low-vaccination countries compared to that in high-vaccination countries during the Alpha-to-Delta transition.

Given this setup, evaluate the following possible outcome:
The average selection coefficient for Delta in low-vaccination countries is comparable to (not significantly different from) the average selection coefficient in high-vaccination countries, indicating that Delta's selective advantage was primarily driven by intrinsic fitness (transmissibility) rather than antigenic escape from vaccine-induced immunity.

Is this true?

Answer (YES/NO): NO